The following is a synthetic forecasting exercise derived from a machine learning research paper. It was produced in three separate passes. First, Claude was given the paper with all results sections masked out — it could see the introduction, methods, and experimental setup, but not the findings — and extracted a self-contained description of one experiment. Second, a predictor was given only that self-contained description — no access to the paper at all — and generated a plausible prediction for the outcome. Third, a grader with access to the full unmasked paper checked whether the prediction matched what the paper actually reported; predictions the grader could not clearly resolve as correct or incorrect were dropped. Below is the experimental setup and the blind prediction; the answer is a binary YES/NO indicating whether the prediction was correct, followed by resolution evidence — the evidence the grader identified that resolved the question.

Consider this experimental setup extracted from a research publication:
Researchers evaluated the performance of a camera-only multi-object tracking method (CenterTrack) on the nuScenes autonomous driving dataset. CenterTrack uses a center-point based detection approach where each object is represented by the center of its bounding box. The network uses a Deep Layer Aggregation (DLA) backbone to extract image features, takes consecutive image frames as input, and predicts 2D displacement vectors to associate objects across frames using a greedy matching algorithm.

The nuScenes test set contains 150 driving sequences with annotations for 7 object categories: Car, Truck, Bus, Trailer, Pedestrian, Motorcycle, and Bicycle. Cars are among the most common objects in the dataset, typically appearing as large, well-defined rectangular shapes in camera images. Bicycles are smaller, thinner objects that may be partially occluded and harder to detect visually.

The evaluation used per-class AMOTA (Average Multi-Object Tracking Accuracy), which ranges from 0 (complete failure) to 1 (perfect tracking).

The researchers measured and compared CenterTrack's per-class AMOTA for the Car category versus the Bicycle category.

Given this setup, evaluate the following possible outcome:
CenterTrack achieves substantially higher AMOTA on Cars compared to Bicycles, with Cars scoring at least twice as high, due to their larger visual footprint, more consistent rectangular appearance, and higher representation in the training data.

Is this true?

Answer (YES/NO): YES